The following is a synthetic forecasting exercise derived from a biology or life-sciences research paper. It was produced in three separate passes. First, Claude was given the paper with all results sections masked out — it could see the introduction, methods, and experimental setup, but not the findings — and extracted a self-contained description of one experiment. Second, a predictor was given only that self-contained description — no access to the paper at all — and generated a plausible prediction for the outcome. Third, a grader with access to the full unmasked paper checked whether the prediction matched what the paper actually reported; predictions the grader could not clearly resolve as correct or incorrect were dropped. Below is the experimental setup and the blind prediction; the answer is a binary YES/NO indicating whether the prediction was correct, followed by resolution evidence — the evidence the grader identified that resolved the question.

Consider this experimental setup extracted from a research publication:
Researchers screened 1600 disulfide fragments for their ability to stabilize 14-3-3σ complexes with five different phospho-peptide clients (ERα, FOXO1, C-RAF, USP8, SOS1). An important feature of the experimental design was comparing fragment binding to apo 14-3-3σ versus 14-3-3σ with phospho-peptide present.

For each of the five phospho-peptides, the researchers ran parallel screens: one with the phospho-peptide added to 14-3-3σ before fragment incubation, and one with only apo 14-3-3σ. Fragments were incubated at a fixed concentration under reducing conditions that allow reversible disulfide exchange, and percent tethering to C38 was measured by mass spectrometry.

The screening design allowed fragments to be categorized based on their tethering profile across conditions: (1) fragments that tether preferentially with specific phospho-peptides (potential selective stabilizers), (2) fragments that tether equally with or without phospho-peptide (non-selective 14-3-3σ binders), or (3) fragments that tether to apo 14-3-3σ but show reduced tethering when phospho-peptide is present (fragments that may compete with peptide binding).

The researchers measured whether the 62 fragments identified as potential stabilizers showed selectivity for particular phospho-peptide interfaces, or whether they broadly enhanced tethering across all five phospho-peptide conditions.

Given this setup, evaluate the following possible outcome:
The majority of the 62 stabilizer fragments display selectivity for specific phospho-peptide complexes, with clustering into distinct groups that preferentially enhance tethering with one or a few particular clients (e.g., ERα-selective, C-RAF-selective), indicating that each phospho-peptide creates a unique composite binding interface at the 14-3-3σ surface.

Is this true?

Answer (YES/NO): YES